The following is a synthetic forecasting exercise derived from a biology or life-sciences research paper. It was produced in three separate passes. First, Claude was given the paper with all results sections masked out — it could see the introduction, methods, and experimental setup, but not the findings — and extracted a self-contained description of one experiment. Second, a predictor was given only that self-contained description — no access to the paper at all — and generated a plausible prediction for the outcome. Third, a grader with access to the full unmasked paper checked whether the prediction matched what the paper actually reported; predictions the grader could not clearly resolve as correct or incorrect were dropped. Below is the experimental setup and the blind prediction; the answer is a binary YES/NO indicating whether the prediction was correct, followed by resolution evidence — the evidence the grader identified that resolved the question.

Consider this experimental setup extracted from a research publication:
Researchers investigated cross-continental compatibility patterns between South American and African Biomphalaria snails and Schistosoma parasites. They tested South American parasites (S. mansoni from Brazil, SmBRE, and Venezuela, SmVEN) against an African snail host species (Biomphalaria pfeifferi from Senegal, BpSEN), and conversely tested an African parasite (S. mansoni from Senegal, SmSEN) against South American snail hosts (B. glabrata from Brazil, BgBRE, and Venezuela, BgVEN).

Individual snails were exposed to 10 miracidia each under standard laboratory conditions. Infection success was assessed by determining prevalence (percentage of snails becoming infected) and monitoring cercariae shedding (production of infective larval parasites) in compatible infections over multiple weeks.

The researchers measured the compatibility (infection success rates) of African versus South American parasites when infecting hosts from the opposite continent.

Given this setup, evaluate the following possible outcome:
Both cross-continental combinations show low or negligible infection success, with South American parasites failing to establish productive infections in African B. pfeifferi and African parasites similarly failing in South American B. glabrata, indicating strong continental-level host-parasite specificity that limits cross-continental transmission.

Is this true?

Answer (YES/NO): NO